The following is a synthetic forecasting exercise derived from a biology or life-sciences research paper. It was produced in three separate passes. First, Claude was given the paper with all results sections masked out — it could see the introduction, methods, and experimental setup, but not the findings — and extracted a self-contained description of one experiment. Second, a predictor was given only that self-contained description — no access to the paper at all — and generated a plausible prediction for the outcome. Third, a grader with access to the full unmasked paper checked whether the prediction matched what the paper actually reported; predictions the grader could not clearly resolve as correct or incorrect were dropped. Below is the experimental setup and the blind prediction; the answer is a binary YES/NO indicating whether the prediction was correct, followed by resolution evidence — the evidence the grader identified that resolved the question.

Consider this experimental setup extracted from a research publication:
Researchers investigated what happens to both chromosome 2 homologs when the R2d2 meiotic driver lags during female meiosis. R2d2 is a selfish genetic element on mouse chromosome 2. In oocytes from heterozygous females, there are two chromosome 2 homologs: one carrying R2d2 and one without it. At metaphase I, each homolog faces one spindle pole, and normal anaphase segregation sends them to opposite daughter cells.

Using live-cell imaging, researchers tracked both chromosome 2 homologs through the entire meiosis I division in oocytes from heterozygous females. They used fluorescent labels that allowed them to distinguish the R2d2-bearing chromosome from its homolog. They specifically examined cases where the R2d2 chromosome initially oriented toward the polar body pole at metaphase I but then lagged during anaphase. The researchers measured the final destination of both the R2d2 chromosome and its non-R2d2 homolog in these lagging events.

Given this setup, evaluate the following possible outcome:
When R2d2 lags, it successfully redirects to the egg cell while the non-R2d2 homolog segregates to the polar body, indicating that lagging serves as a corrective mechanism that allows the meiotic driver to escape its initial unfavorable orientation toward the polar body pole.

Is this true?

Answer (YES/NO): NO